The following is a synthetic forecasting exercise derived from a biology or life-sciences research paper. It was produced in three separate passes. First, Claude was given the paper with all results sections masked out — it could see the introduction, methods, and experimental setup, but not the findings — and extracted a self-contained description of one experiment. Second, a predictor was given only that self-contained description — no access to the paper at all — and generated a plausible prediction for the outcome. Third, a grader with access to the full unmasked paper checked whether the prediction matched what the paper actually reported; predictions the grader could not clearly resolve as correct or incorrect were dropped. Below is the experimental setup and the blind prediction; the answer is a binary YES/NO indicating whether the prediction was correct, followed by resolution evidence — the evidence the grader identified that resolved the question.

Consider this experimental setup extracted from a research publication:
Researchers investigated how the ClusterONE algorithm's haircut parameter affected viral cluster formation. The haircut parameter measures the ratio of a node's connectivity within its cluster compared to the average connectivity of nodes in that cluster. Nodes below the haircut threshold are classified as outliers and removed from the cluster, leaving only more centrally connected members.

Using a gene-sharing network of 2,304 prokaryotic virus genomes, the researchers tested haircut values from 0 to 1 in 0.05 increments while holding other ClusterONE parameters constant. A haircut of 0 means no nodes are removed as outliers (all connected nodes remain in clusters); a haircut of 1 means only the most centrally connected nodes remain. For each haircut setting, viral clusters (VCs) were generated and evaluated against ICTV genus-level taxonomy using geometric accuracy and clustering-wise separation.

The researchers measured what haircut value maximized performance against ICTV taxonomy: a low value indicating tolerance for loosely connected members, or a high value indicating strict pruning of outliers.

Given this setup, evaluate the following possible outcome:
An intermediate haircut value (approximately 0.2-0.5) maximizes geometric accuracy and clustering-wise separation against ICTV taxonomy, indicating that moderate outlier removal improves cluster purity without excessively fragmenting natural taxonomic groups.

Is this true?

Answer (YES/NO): NO